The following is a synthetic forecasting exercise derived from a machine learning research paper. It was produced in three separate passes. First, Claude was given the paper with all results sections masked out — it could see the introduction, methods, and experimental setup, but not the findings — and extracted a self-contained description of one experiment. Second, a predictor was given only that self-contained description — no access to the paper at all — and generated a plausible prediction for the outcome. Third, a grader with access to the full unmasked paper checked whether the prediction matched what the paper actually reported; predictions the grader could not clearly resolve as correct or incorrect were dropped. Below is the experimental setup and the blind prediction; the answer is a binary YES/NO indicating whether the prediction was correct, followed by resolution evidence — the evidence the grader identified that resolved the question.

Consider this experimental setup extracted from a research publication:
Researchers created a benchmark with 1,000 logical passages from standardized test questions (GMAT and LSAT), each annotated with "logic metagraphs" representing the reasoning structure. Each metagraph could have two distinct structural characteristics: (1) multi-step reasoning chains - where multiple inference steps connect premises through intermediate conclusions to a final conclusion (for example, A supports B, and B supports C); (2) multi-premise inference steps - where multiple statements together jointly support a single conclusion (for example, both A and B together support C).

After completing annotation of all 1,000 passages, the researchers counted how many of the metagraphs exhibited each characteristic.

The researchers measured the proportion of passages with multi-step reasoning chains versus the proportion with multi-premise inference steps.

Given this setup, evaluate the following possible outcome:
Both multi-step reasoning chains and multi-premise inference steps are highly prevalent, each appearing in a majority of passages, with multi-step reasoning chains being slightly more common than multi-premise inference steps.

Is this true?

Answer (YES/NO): NO